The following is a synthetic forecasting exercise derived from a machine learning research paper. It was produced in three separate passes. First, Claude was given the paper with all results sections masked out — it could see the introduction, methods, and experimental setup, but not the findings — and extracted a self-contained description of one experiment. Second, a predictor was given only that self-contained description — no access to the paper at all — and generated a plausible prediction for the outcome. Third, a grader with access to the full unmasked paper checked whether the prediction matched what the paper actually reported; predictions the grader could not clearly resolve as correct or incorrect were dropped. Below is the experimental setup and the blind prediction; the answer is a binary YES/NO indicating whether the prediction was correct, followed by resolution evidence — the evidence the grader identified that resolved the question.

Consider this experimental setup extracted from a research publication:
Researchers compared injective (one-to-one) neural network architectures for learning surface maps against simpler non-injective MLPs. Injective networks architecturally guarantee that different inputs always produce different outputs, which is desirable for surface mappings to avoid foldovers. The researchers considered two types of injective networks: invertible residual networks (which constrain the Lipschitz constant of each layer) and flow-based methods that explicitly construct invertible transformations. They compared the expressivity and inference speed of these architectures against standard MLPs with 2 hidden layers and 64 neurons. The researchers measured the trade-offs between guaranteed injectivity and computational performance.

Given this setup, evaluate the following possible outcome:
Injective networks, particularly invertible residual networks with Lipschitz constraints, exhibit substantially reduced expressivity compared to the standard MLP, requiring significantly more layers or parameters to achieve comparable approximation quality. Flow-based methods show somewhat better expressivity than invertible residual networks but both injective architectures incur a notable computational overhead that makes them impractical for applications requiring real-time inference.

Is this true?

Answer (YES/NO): NO